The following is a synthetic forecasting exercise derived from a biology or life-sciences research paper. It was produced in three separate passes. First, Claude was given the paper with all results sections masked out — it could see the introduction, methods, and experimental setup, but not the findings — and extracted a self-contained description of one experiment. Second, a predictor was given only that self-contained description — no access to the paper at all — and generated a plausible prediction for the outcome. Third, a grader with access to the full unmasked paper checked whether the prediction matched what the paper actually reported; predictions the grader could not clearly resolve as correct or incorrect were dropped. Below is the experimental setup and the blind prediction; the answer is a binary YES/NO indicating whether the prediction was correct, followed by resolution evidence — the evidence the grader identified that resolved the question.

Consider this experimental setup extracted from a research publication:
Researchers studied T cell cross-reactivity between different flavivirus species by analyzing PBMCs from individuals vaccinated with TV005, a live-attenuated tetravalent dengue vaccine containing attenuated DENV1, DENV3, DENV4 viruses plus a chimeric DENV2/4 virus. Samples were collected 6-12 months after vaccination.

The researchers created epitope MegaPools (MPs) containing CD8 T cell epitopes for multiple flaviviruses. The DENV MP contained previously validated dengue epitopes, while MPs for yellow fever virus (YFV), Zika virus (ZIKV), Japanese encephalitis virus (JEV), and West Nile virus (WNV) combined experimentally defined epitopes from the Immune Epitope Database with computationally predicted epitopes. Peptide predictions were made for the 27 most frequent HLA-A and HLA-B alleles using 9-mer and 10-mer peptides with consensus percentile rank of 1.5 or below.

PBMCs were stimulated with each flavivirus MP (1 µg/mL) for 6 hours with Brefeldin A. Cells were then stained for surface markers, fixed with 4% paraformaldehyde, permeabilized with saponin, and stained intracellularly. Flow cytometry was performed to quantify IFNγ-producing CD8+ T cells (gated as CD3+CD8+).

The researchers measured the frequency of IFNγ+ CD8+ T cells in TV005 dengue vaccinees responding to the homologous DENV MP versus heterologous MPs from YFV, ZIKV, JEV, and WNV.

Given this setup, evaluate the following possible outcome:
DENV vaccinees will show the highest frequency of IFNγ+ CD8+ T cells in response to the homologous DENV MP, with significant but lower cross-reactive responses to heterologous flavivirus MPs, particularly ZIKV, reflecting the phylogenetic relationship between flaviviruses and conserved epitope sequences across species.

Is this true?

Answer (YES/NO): YES